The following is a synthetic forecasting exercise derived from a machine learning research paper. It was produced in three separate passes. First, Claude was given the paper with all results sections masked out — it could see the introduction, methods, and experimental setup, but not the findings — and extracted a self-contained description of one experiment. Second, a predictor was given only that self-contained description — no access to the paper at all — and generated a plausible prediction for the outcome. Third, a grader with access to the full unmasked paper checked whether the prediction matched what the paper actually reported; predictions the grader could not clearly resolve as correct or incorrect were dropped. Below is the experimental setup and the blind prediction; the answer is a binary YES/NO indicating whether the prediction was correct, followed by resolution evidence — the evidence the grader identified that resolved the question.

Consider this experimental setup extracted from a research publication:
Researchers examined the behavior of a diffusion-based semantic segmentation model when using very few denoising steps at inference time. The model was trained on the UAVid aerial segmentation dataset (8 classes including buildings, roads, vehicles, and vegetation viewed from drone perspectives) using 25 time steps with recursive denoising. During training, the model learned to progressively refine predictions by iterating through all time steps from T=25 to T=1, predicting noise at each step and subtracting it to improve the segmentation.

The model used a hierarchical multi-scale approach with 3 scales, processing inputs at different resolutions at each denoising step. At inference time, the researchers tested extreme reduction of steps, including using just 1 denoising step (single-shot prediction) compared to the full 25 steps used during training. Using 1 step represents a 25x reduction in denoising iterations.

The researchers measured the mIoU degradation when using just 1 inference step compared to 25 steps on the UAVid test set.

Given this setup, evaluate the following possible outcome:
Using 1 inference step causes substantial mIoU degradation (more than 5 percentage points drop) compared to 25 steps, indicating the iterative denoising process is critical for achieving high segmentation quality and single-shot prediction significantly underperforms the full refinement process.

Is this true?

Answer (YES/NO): NO